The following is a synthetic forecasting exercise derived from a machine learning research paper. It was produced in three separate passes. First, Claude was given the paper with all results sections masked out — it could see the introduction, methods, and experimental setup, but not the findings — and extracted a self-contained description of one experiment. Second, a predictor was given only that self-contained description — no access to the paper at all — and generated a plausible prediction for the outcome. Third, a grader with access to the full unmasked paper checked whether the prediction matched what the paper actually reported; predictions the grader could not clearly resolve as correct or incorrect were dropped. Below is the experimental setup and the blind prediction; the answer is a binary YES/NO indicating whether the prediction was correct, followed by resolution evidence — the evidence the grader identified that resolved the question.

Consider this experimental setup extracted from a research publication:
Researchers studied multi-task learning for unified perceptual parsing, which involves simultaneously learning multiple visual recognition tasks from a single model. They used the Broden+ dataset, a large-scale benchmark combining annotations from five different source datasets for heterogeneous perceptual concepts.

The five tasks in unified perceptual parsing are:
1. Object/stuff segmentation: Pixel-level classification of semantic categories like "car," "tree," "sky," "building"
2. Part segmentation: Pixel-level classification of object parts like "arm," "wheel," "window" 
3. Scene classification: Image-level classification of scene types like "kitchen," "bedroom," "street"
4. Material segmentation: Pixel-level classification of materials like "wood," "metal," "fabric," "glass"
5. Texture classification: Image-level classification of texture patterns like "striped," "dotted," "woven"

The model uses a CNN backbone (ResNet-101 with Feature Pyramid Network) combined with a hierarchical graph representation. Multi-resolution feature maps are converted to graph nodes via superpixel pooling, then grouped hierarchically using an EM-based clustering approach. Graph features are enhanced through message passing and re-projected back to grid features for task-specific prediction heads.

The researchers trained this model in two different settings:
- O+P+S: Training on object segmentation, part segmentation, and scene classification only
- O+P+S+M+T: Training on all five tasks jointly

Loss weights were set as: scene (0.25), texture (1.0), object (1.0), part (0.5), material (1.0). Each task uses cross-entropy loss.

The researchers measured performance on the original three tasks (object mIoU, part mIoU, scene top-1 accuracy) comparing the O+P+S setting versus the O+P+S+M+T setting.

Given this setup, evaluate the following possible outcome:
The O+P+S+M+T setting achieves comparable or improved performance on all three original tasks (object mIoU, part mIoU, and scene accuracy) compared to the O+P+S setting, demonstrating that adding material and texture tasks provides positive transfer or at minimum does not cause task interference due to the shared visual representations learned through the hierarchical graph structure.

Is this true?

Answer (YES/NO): NO